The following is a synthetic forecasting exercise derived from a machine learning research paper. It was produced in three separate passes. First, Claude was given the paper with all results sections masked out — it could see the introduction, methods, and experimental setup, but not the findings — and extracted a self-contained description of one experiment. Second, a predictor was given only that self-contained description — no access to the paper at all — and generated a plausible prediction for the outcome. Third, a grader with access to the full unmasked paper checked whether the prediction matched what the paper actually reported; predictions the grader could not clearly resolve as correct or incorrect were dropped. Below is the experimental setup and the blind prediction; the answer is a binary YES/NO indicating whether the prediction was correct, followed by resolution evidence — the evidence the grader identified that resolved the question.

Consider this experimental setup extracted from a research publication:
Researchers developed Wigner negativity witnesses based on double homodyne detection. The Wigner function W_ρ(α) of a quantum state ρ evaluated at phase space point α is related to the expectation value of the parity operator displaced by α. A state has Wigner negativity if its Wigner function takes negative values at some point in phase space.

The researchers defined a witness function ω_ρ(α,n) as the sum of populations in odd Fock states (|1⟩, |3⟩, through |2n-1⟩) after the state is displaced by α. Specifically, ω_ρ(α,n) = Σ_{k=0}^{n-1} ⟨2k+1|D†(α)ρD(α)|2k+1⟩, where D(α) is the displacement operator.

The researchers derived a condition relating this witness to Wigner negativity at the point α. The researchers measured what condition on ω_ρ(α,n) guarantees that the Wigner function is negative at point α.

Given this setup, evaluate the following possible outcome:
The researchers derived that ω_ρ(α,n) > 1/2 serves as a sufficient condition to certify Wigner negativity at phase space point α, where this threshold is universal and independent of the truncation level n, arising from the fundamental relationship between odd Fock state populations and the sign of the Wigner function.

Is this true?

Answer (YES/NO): YES